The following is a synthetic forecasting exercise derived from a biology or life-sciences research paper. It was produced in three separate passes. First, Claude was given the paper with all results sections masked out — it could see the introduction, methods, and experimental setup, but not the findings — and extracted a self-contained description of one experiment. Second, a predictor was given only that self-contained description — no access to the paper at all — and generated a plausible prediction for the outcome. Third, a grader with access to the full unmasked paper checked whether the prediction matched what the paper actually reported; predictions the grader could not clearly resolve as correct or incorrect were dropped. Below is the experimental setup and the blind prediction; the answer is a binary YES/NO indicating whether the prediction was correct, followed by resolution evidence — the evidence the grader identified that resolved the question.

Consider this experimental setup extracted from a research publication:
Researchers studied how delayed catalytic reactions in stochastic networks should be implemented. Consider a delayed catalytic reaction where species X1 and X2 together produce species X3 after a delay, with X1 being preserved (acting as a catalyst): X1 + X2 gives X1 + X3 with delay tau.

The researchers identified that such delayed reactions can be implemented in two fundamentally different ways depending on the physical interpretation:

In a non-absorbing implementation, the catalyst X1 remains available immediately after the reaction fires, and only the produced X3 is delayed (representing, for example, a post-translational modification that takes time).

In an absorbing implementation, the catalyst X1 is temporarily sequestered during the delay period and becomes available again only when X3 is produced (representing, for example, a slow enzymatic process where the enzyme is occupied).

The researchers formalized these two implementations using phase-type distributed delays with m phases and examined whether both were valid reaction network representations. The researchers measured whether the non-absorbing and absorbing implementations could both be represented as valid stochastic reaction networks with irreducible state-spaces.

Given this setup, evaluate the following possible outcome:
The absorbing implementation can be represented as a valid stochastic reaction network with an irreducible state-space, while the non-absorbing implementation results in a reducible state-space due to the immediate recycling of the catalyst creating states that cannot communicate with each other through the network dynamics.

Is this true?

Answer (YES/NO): NO